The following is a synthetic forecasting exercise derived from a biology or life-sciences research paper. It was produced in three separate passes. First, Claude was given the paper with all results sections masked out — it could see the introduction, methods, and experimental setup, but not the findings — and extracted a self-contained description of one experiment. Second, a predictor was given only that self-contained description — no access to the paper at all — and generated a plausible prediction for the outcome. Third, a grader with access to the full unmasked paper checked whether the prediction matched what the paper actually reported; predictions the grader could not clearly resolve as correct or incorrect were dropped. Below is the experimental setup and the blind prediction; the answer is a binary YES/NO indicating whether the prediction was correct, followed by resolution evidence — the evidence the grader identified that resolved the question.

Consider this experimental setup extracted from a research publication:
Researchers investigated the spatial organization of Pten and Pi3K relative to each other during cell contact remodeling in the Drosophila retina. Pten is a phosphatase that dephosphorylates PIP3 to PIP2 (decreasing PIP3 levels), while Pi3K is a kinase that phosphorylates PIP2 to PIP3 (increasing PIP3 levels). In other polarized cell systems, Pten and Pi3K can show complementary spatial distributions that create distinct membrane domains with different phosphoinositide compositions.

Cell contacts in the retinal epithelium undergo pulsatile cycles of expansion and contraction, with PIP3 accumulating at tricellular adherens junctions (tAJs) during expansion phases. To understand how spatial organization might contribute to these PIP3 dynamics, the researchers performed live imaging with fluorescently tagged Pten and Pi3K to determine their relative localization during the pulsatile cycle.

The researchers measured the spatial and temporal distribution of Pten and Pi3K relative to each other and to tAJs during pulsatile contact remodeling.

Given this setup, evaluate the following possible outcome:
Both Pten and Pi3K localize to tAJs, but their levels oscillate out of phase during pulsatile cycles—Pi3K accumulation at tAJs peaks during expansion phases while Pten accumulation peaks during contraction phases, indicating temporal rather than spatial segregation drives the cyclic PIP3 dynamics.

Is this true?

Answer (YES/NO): NO